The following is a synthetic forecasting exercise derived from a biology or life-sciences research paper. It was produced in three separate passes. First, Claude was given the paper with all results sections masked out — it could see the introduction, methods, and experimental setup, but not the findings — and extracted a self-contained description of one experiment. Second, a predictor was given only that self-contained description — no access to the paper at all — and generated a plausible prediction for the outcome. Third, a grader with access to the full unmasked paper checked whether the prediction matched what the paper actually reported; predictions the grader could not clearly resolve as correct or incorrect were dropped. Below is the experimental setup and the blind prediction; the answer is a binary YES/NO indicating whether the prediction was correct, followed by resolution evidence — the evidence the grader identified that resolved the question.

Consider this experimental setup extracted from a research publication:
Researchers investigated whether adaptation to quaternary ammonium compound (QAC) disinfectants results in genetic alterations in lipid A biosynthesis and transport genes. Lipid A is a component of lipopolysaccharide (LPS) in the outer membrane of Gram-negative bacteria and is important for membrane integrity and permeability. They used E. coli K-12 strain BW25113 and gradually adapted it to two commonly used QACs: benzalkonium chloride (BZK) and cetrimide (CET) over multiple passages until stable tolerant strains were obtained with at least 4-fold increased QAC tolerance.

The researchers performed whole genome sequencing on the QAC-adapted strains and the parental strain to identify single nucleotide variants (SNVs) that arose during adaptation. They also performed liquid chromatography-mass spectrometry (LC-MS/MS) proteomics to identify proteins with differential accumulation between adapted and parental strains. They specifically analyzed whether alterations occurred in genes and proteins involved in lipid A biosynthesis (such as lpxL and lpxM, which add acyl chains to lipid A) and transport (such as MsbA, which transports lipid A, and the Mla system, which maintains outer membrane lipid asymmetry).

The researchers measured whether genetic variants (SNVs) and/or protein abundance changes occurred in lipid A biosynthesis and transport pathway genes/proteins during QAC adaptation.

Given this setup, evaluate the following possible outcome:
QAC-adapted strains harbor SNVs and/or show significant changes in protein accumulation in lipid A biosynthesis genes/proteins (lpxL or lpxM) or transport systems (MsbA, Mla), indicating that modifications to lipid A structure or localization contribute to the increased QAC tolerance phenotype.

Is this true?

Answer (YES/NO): YES